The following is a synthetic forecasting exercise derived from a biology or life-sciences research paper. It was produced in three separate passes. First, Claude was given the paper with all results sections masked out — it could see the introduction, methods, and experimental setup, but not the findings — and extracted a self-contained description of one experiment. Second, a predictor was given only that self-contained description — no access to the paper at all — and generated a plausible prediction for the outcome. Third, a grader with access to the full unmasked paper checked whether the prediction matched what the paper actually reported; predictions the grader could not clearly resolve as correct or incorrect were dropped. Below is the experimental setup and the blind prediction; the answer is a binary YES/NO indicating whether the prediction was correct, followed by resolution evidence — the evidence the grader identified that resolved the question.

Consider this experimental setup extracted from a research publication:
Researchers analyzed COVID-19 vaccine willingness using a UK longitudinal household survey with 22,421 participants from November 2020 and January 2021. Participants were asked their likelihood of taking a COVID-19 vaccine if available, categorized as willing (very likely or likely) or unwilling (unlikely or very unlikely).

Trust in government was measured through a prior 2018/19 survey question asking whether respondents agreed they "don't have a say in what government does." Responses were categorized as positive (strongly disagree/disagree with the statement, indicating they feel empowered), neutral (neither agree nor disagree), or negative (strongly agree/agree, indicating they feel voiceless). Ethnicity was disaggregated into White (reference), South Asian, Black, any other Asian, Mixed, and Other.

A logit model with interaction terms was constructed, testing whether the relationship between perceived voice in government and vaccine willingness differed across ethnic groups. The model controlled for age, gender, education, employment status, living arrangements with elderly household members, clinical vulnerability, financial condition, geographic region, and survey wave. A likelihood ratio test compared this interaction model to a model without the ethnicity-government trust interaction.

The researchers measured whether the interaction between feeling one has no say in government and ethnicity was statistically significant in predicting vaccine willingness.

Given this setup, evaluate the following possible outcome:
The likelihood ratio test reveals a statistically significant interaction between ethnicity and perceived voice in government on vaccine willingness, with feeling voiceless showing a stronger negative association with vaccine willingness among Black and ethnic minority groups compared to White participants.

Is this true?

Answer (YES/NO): YES